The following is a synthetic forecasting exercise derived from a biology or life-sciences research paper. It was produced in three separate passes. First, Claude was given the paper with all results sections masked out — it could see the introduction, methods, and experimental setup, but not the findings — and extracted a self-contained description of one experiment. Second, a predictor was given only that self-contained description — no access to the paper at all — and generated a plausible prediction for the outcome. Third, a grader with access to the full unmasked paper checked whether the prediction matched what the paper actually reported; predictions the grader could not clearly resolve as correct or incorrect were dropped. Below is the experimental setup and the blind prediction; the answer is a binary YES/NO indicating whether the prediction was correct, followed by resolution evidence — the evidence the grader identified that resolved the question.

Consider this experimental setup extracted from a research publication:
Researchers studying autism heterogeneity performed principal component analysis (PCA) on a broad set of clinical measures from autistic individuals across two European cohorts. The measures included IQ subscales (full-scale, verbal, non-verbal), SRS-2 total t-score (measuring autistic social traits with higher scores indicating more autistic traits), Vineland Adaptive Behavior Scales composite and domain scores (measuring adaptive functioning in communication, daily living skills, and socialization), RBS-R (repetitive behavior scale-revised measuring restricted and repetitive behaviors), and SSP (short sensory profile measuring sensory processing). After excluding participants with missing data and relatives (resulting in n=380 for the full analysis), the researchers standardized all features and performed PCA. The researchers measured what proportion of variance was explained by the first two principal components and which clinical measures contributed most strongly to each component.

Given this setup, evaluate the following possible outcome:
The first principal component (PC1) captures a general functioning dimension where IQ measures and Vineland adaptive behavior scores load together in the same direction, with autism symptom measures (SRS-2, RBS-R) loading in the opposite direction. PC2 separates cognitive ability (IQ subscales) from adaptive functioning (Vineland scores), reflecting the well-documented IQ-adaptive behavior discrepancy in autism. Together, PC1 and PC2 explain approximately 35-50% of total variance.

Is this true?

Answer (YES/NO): NO